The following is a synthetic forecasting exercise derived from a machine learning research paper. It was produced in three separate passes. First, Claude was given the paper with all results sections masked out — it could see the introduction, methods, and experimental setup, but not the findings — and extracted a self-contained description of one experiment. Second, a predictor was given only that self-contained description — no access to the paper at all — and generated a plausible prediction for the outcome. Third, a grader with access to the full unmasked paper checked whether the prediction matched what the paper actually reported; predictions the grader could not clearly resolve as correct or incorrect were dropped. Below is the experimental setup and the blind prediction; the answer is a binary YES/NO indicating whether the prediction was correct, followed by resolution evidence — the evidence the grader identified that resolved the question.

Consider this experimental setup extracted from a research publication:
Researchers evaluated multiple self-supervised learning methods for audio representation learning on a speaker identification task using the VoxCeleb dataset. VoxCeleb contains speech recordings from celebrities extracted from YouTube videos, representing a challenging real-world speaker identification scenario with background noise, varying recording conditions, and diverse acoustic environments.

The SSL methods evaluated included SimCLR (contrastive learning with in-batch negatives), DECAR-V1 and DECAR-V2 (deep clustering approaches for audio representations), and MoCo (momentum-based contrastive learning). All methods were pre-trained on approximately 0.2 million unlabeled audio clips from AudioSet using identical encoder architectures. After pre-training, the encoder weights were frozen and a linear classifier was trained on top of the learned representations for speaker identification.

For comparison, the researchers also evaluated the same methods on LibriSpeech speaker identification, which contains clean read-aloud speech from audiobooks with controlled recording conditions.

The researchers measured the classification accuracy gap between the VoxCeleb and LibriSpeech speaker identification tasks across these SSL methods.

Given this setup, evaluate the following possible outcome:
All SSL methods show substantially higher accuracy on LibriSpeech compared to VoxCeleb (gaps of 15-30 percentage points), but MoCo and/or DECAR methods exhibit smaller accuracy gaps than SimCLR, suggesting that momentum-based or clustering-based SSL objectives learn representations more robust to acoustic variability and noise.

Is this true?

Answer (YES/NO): NO